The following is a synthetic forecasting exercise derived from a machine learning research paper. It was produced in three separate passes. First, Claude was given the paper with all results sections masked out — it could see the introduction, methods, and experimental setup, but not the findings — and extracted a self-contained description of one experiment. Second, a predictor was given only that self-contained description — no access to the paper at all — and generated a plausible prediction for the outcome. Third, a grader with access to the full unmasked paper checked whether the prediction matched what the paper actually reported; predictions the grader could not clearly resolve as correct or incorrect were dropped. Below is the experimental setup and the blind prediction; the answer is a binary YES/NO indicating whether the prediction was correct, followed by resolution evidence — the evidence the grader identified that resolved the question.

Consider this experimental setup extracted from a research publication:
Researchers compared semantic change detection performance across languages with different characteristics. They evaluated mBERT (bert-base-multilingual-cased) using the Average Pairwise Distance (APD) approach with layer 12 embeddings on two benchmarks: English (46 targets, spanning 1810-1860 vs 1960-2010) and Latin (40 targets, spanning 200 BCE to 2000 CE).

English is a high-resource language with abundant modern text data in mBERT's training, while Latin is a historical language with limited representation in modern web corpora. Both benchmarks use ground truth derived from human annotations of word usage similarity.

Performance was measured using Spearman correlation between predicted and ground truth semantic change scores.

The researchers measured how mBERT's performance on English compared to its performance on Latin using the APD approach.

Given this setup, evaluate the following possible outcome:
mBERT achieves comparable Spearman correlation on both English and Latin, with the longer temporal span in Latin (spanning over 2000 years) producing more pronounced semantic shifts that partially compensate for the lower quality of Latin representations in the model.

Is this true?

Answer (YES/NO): NO